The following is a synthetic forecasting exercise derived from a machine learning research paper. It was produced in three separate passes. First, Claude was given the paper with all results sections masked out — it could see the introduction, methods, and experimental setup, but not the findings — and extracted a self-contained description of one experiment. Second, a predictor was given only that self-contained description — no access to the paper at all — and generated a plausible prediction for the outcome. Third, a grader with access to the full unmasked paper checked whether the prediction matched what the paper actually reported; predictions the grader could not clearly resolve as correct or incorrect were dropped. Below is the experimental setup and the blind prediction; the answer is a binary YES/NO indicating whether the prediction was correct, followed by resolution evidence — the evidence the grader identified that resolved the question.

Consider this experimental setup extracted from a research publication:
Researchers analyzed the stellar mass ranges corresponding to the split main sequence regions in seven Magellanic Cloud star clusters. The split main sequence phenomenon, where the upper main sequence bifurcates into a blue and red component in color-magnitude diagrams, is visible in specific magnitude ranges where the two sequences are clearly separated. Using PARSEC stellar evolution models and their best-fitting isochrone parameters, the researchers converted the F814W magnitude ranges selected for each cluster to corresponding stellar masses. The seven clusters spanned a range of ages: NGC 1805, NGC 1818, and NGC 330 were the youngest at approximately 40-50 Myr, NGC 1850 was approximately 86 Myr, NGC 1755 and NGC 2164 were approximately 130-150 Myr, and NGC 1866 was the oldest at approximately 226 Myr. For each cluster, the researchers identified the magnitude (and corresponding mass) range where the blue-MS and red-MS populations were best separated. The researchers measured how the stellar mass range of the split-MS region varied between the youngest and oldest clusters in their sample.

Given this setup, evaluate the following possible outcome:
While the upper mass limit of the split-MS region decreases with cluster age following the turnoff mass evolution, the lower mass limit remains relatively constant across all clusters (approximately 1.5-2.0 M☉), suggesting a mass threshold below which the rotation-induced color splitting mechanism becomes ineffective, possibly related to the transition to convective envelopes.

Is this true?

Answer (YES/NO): NO